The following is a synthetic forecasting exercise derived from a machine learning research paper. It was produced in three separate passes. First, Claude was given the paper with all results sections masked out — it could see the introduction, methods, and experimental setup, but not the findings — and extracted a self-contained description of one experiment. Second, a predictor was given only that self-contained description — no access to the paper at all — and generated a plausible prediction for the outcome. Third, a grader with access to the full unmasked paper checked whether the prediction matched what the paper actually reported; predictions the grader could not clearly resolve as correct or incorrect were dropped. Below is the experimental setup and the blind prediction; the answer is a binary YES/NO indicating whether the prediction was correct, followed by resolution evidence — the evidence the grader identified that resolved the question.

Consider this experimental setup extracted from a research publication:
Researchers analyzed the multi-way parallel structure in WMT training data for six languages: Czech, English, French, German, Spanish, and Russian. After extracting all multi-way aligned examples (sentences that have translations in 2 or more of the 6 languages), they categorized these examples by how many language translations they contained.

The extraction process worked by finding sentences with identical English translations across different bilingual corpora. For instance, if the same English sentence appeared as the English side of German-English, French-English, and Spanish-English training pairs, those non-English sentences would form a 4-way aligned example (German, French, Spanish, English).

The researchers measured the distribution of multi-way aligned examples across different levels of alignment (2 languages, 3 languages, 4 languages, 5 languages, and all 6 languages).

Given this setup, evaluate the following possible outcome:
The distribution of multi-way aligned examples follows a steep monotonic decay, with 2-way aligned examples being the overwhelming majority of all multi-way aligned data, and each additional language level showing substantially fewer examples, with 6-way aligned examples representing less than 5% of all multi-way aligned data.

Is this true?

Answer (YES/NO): NO